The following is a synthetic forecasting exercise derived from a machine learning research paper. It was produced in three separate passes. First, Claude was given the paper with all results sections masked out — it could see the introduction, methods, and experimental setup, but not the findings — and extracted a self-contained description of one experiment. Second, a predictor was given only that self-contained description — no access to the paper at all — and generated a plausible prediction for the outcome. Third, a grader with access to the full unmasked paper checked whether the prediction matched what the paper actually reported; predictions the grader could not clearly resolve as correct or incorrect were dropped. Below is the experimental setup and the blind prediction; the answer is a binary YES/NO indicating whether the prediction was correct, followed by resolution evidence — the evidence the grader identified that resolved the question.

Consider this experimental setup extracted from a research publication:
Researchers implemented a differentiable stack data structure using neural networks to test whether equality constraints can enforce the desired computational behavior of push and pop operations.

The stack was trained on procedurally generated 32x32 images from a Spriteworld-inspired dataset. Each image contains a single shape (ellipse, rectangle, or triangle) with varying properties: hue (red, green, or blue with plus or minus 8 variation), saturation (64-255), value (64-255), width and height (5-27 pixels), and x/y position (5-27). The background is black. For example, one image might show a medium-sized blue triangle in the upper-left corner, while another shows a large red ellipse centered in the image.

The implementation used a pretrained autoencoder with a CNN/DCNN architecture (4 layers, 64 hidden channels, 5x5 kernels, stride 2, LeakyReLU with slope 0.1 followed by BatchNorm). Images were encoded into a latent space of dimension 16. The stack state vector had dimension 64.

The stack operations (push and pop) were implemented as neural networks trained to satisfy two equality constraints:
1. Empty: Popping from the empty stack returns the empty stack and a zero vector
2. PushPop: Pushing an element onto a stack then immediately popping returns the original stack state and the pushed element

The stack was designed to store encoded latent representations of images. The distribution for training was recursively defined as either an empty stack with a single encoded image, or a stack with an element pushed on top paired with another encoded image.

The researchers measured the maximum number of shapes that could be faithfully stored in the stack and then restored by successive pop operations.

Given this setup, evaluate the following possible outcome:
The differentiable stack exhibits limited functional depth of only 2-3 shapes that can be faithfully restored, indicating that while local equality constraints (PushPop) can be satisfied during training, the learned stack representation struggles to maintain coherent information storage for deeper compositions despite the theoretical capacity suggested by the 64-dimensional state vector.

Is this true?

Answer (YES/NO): NO